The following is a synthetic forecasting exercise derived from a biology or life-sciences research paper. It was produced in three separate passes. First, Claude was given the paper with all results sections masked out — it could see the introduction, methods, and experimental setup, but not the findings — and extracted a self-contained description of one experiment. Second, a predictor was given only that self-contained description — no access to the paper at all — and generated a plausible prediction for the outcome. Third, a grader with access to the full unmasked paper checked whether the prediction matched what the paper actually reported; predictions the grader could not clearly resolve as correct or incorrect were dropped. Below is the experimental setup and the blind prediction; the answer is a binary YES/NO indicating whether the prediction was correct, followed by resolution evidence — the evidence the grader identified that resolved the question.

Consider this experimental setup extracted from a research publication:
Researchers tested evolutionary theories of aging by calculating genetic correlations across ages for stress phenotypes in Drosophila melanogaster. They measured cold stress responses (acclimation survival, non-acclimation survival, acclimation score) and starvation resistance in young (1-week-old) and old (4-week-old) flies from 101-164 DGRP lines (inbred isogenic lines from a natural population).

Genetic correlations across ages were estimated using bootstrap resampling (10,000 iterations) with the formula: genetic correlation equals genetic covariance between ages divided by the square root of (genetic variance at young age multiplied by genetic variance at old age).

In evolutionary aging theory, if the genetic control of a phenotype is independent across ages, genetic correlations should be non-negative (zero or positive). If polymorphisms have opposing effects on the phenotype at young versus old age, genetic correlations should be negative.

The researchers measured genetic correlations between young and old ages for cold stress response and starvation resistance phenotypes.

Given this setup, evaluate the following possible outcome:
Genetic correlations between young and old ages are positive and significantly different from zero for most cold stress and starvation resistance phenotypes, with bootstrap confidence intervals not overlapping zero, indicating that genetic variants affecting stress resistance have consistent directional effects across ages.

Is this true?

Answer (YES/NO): YES